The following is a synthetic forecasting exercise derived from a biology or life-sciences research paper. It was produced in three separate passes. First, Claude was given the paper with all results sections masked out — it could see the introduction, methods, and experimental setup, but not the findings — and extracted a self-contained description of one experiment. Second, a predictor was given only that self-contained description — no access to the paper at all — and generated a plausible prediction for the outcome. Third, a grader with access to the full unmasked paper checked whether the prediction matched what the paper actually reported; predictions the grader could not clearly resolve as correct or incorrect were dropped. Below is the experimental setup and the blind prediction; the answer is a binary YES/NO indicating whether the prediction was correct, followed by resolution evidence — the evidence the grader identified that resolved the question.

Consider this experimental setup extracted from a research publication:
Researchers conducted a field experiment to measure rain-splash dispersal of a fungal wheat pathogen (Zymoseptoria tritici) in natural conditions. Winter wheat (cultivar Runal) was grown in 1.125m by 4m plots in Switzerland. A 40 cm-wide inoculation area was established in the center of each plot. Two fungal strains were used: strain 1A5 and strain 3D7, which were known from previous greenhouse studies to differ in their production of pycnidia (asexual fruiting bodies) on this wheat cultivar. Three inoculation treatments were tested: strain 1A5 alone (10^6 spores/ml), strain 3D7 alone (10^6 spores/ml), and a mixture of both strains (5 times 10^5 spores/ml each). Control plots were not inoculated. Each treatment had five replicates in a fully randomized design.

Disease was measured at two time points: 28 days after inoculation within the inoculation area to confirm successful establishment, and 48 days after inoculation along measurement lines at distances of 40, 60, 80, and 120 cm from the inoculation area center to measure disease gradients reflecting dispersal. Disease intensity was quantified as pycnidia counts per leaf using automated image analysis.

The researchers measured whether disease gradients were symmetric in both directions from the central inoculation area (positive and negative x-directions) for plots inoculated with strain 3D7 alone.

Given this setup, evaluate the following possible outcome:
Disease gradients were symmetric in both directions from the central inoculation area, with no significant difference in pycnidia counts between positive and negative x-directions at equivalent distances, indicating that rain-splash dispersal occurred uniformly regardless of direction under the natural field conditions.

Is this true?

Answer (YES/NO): YES